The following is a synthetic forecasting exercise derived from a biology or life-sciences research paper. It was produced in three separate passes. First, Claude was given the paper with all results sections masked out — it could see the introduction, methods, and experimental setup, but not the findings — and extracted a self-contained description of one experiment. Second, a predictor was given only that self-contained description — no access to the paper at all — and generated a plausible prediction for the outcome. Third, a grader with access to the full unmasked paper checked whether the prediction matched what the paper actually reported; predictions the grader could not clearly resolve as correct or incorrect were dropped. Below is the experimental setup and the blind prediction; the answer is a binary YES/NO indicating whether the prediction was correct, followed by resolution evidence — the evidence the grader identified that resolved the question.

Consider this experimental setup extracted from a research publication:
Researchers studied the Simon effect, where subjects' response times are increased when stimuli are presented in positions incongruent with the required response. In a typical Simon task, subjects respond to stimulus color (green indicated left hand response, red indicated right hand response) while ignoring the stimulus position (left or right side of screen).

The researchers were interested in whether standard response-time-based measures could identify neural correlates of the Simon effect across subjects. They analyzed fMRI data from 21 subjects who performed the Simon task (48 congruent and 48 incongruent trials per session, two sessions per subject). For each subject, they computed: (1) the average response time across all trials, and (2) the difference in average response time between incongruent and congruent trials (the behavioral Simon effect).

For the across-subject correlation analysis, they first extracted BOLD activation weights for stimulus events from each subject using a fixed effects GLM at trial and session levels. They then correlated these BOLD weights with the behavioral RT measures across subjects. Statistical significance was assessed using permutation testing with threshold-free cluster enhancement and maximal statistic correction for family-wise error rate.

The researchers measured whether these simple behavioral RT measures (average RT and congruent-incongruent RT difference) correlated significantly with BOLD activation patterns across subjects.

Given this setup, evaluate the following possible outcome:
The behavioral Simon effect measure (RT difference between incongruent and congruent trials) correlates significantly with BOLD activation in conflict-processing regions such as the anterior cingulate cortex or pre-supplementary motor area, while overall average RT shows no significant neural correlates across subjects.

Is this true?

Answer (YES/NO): NO